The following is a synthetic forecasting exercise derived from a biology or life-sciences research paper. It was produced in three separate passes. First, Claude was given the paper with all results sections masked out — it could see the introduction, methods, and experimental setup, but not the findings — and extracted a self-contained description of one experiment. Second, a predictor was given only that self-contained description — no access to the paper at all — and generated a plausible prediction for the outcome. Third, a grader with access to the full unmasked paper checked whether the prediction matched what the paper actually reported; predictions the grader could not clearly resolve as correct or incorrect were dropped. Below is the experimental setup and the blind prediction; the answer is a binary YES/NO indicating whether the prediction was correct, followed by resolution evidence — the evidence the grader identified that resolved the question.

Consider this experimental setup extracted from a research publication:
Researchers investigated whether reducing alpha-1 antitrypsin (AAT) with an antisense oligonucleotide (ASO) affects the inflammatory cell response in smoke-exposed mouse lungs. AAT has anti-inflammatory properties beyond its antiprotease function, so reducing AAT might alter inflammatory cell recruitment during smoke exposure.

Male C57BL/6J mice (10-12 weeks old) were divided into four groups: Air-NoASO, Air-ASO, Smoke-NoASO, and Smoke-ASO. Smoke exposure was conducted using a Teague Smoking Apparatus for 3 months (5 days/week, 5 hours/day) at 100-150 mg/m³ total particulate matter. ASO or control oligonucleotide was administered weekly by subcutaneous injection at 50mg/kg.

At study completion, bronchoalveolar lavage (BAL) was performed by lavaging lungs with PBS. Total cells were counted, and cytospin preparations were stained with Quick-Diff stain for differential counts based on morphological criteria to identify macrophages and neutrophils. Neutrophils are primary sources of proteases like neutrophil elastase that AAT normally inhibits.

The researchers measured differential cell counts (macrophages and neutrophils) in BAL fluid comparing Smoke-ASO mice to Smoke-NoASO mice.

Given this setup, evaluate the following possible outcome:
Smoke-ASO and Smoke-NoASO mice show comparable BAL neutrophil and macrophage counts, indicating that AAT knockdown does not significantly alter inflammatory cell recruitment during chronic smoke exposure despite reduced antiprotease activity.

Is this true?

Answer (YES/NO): YES